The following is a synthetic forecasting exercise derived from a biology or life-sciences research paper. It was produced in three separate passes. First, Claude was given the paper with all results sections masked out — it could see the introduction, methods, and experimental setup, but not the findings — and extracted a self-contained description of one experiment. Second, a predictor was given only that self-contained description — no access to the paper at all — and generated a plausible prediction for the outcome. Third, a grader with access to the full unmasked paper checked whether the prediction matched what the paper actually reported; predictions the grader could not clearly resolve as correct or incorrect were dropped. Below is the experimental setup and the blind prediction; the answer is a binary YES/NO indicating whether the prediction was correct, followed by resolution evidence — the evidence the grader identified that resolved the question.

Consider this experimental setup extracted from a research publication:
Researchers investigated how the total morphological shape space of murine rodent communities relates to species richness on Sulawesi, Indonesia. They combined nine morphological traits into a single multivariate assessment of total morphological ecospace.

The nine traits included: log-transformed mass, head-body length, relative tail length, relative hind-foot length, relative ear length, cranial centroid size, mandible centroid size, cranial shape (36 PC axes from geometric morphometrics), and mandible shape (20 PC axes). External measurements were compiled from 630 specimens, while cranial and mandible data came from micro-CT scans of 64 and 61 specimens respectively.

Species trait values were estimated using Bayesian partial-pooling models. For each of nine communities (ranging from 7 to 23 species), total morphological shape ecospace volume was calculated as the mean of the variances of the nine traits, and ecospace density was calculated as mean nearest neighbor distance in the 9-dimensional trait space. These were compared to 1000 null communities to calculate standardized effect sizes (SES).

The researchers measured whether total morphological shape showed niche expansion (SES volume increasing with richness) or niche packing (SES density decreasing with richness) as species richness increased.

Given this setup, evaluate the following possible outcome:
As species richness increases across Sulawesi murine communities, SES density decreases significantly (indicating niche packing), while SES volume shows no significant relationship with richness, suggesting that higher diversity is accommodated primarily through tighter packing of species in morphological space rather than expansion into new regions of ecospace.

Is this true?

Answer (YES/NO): NO